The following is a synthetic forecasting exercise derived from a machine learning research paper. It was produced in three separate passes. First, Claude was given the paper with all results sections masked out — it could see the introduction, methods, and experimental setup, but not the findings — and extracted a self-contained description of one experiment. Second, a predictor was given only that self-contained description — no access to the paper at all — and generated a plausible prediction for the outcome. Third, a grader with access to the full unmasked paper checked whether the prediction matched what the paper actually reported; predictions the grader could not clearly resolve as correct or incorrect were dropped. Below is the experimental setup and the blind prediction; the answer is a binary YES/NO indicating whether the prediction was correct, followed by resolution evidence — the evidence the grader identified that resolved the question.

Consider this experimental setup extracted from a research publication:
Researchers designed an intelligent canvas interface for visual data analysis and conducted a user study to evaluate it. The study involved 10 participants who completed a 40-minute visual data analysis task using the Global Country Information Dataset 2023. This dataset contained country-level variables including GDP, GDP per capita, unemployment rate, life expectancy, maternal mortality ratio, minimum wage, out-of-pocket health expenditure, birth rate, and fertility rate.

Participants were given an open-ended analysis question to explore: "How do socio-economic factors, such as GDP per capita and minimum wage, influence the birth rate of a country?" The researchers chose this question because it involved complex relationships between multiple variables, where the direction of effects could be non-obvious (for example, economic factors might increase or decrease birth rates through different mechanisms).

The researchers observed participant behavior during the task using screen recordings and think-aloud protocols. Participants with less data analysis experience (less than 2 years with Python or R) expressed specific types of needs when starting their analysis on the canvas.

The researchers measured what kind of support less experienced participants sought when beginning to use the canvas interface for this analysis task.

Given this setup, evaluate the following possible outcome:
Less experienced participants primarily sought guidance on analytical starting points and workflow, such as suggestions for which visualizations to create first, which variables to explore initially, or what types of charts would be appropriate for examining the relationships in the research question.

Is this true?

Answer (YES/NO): NO